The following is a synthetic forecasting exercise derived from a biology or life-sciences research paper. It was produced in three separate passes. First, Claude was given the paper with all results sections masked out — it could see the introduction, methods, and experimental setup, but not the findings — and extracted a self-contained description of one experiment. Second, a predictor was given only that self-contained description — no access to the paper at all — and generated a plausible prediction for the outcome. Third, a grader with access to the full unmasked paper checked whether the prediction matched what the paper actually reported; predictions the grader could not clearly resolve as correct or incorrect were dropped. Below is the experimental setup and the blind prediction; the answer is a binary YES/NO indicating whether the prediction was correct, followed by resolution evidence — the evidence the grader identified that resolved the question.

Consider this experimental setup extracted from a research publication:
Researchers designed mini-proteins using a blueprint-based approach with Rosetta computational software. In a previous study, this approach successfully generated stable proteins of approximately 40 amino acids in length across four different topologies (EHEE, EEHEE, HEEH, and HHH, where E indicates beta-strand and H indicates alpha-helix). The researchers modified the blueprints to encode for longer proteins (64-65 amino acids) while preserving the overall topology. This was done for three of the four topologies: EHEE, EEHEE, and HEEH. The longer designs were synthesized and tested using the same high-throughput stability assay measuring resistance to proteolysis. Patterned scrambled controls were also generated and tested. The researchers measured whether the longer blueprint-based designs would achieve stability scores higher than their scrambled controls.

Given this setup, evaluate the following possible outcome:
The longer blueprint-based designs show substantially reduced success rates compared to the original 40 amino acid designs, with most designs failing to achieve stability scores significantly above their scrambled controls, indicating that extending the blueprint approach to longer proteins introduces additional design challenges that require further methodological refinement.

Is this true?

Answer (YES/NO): NO